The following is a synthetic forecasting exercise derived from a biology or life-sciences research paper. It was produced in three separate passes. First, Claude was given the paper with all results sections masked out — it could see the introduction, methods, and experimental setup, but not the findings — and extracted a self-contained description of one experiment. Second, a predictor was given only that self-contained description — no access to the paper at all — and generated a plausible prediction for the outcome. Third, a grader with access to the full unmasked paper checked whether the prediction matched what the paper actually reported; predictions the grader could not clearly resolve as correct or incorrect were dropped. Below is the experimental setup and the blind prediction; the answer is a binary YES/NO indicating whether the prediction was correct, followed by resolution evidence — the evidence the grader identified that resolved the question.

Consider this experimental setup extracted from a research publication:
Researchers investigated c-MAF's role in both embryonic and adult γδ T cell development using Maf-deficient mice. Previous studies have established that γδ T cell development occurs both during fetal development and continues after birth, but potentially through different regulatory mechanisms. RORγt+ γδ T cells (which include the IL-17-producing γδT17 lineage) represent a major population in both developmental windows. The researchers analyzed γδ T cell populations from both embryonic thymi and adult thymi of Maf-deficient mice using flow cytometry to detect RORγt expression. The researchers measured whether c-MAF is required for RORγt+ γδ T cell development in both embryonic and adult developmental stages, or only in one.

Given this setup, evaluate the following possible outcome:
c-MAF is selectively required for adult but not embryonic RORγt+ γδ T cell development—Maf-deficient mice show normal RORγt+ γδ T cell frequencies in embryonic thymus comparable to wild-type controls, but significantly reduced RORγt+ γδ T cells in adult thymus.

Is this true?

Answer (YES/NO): NO